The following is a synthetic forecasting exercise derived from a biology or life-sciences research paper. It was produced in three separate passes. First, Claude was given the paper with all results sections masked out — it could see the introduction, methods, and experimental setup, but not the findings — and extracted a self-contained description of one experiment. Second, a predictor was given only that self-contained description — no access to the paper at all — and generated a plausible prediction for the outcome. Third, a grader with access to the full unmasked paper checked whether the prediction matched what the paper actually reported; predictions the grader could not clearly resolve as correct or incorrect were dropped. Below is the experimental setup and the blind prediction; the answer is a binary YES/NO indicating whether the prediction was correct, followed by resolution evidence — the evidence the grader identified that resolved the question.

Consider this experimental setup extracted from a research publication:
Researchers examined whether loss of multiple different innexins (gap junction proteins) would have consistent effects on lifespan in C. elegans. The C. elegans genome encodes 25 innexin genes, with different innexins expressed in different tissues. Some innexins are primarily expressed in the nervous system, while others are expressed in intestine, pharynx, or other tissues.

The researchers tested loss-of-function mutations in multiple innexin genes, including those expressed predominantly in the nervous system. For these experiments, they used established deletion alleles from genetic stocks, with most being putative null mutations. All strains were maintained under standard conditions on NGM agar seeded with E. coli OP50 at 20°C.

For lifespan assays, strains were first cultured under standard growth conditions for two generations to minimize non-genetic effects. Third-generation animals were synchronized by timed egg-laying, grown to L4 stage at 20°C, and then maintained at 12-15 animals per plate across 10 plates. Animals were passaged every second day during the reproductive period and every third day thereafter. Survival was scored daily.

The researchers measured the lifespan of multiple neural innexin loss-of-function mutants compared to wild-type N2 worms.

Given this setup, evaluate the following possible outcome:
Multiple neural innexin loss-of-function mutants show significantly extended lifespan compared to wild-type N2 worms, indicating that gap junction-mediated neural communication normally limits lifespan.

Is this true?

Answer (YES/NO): YES